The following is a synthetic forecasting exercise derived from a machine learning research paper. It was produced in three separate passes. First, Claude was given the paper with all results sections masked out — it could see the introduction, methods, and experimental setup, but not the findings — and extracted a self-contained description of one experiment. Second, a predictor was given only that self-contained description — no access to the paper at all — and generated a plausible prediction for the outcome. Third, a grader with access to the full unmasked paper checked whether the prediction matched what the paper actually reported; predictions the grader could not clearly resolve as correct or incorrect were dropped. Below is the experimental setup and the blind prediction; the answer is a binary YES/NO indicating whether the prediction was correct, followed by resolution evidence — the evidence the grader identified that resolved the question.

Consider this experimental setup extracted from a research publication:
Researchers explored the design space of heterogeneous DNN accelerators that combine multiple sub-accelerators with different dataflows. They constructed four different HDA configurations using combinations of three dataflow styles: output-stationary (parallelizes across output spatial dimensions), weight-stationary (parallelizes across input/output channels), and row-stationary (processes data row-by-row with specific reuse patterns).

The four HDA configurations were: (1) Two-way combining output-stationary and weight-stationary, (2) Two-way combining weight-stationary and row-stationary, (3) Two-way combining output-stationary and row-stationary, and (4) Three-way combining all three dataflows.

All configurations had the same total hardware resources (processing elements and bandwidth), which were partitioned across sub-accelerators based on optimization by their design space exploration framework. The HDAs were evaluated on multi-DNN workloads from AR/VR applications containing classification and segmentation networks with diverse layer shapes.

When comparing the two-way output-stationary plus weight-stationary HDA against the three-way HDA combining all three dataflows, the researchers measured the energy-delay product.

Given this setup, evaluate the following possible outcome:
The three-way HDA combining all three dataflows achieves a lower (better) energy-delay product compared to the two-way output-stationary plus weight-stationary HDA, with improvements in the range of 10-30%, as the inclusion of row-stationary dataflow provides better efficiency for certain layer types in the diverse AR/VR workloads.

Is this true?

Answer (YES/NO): NO